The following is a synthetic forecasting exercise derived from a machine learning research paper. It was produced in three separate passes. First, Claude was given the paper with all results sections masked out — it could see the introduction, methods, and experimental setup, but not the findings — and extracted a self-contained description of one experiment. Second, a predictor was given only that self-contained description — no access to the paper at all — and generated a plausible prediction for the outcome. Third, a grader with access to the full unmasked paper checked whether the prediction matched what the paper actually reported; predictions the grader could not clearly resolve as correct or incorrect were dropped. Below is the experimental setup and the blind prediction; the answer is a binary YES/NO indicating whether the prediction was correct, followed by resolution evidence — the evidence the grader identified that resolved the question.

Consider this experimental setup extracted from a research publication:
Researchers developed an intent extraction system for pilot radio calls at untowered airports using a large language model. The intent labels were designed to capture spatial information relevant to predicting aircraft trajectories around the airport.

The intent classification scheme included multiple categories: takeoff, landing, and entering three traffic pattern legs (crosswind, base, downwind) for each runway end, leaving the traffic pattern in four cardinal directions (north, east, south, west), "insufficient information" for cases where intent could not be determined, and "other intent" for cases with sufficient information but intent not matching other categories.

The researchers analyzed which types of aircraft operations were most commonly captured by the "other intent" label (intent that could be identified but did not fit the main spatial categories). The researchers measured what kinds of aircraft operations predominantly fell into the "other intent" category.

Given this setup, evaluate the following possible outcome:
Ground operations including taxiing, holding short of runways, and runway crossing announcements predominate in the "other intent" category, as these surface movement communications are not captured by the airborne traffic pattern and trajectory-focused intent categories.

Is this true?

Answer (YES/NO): YES